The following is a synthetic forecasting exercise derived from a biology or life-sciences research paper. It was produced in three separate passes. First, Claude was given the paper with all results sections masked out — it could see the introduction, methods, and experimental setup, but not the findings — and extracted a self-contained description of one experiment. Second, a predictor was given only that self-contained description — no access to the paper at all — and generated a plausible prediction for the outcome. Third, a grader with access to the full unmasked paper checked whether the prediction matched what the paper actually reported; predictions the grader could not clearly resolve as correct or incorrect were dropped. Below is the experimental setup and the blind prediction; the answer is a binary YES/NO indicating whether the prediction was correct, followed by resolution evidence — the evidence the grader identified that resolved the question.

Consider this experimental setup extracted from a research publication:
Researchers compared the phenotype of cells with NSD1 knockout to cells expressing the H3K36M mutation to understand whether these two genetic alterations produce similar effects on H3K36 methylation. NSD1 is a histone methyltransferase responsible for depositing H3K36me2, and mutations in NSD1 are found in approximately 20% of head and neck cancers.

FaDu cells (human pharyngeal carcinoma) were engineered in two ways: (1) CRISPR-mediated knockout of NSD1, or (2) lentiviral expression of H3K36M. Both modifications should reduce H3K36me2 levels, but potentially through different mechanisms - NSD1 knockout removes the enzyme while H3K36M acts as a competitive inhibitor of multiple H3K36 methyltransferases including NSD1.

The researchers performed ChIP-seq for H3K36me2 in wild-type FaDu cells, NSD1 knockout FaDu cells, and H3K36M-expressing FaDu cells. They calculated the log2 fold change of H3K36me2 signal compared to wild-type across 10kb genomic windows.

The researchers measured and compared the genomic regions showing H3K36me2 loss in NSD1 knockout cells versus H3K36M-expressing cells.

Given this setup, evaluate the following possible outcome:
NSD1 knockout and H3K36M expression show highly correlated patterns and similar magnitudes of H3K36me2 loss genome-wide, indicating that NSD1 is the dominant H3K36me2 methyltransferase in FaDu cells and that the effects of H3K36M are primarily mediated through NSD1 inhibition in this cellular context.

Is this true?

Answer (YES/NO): NO